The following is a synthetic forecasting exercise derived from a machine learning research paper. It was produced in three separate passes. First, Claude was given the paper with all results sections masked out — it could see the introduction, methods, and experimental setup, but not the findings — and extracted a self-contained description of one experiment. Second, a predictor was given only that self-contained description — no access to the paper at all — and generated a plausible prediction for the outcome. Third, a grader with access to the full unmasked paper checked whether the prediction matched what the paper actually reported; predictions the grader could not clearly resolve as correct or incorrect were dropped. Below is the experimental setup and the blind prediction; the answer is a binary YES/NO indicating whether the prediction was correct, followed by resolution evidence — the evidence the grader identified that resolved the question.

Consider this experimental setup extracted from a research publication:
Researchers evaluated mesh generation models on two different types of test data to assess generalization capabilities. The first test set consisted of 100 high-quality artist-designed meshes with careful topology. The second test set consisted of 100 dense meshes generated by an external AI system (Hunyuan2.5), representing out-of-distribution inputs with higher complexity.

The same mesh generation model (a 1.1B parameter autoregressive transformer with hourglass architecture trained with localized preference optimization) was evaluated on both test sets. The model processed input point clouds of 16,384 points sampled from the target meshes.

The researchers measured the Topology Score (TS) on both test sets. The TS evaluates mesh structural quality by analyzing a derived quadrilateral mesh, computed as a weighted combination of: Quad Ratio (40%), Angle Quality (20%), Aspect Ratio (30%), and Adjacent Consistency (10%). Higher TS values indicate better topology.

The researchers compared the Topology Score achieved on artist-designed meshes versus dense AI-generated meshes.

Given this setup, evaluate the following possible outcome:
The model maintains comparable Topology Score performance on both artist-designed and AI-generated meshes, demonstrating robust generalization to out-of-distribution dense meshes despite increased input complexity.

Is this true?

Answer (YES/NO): YES